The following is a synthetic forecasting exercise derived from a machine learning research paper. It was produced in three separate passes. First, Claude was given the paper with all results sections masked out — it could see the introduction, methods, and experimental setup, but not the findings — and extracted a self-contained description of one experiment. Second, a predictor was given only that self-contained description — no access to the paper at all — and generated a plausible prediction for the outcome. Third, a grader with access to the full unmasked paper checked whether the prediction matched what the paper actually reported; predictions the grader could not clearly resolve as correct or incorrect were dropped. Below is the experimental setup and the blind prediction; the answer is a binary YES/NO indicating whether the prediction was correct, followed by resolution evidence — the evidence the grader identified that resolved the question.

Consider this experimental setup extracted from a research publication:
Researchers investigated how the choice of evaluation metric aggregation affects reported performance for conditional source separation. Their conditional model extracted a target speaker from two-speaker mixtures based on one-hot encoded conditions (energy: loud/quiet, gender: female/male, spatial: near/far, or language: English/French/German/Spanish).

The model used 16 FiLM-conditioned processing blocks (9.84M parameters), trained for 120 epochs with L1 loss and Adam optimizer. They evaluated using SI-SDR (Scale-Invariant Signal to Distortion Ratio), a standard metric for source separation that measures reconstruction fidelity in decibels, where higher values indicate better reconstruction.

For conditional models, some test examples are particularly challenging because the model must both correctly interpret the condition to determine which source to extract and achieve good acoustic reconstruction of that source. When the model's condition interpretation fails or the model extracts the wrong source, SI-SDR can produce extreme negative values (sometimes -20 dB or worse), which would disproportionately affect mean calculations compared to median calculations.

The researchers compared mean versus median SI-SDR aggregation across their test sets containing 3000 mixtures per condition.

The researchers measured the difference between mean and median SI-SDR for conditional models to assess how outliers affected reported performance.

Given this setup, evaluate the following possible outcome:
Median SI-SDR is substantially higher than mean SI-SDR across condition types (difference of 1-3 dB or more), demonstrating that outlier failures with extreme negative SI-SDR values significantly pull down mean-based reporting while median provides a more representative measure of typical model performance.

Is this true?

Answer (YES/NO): NO